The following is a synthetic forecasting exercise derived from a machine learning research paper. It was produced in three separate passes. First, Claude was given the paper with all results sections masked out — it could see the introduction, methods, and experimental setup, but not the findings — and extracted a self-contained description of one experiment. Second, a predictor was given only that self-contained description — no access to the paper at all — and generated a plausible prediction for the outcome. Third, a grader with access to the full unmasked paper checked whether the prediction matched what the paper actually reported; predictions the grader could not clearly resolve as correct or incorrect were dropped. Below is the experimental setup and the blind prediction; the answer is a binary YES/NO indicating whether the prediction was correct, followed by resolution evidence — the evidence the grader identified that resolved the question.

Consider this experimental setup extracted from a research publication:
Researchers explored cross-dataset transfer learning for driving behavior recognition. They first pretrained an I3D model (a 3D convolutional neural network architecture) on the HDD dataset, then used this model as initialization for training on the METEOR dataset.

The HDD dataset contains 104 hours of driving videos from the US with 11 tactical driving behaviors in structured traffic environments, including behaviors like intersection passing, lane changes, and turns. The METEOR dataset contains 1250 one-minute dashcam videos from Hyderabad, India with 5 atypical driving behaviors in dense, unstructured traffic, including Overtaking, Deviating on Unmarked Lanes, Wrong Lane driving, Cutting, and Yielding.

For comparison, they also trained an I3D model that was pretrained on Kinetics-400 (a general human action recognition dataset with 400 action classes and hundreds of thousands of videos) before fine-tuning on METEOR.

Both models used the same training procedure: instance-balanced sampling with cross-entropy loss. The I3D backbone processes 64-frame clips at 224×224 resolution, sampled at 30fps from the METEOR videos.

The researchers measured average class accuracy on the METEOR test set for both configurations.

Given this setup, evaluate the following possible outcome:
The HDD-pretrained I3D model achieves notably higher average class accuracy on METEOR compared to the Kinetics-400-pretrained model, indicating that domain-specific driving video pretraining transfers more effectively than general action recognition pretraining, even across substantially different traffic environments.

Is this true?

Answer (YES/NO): NO